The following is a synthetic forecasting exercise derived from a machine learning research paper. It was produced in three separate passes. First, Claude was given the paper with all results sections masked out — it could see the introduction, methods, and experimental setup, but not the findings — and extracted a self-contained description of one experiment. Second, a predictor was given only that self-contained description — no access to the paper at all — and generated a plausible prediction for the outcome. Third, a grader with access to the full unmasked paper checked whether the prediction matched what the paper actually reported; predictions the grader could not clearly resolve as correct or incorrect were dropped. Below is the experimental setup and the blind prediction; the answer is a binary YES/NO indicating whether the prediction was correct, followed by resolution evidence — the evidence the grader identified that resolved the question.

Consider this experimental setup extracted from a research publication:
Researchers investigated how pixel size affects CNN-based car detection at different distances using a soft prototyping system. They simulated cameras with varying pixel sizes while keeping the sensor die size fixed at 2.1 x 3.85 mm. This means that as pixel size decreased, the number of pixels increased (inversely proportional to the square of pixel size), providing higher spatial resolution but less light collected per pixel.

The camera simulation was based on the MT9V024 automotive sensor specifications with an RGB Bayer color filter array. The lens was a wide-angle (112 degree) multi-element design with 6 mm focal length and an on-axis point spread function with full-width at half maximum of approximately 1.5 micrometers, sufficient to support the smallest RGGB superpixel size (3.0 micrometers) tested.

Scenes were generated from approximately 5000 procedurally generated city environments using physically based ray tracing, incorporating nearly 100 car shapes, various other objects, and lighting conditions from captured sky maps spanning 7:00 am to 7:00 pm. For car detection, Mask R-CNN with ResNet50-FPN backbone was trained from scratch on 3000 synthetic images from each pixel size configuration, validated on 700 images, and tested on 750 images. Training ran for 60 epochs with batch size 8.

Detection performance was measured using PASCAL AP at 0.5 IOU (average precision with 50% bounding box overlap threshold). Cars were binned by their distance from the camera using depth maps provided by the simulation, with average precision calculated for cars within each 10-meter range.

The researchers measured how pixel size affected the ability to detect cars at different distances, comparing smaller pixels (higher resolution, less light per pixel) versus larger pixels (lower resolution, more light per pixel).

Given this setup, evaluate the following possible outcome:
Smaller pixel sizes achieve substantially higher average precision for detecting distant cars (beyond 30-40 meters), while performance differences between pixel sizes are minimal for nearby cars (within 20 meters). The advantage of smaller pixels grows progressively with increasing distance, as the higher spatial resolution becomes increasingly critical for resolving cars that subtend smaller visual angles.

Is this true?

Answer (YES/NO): YES